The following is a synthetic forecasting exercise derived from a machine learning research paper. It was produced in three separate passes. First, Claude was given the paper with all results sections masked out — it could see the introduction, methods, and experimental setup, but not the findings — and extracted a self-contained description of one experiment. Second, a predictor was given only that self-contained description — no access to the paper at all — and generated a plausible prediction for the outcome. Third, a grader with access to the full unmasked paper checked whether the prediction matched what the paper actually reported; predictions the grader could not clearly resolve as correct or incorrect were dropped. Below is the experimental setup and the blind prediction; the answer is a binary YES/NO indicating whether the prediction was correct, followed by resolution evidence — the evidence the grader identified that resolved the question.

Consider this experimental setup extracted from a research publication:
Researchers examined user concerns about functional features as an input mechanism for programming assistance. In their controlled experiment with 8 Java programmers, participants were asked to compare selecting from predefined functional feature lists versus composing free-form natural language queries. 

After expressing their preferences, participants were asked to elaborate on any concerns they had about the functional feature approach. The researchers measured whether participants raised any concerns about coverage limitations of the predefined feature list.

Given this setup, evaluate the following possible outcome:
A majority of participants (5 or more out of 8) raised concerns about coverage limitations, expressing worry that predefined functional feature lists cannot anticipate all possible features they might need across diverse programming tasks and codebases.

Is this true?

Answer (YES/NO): NO